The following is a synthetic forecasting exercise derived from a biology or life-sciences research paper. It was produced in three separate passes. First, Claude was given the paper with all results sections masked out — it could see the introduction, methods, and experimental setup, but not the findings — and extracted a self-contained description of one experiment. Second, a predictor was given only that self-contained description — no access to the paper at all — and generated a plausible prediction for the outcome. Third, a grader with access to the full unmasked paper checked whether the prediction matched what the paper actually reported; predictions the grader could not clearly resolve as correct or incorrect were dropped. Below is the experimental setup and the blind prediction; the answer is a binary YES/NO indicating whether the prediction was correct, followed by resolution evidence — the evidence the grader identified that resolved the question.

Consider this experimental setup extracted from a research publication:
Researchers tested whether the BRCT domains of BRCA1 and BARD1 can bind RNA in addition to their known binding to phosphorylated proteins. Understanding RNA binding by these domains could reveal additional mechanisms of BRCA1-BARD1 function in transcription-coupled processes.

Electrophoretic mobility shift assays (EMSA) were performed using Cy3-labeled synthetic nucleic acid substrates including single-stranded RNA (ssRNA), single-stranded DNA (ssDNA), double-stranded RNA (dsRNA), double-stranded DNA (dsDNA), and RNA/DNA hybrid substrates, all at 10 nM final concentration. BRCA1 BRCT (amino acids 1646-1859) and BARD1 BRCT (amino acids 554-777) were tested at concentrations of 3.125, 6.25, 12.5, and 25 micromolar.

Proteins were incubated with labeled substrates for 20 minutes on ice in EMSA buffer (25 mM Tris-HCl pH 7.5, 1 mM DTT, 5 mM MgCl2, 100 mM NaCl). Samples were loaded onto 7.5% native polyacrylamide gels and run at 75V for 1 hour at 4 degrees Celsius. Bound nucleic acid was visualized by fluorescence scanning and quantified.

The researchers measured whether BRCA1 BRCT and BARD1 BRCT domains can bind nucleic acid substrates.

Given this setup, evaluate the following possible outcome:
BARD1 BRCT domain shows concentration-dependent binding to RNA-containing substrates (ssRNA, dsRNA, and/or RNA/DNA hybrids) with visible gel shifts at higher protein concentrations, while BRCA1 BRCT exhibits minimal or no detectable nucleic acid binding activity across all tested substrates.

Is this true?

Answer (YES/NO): NO